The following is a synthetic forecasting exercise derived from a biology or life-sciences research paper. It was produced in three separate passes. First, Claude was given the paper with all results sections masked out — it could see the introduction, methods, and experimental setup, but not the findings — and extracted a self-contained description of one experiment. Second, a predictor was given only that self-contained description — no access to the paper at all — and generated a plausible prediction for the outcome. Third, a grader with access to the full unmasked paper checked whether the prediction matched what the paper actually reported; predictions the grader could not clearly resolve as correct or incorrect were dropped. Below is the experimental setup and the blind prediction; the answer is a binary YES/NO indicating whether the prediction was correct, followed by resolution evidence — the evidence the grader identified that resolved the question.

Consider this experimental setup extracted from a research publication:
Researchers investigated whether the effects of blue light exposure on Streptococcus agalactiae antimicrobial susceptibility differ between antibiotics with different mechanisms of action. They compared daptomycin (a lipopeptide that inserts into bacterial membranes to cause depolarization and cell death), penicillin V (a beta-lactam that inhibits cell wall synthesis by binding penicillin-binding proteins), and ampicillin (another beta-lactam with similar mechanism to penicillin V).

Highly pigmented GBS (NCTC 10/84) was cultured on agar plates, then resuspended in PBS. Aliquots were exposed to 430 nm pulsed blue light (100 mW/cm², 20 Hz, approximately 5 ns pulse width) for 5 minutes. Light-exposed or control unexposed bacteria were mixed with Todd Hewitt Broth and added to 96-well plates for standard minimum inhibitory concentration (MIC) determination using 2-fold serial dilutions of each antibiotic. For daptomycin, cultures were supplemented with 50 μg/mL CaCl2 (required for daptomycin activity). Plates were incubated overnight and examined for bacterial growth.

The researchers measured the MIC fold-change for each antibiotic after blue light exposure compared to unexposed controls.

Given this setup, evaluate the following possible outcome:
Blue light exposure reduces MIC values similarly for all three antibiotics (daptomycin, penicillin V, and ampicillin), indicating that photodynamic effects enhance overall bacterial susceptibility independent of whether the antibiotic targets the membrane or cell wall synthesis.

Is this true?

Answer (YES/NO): NO